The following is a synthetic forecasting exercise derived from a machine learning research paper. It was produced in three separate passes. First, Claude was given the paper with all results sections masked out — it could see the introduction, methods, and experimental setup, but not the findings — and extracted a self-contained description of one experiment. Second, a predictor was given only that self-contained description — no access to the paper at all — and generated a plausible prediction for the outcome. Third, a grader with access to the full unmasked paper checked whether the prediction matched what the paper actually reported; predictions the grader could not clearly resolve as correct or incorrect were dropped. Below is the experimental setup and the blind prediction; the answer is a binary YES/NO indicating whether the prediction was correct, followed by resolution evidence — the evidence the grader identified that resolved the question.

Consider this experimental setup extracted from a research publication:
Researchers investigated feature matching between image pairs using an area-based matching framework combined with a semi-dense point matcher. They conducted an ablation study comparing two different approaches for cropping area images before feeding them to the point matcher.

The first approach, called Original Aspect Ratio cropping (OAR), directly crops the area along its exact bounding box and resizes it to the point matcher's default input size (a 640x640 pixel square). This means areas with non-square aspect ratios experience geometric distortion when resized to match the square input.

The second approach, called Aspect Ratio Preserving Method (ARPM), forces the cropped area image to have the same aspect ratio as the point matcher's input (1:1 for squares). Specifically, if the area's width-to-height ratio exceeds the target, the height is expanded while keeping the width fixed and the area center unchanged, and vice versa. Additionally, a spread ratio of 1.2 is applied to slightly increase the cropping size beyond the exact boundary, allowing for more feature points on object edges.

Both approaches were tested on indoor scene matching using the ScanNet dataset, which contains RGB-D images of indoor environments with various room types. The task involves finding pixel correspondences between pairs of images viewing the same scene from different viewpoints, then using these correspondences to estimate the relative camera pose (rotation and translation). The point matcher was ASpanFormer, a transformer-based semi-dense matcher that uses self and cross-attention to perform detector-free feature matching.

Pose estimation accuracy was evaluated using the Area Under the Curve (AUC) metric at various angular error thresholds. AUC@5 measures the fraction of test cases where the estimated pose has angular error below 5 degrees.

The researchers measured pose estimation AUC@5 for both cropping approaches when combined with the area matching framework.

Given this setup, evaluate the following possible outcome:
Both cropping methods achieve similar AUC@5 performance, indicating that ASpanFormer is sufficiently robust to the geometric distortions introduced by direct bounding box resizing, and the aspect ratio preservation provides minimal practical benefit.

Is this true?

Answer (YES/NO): NO